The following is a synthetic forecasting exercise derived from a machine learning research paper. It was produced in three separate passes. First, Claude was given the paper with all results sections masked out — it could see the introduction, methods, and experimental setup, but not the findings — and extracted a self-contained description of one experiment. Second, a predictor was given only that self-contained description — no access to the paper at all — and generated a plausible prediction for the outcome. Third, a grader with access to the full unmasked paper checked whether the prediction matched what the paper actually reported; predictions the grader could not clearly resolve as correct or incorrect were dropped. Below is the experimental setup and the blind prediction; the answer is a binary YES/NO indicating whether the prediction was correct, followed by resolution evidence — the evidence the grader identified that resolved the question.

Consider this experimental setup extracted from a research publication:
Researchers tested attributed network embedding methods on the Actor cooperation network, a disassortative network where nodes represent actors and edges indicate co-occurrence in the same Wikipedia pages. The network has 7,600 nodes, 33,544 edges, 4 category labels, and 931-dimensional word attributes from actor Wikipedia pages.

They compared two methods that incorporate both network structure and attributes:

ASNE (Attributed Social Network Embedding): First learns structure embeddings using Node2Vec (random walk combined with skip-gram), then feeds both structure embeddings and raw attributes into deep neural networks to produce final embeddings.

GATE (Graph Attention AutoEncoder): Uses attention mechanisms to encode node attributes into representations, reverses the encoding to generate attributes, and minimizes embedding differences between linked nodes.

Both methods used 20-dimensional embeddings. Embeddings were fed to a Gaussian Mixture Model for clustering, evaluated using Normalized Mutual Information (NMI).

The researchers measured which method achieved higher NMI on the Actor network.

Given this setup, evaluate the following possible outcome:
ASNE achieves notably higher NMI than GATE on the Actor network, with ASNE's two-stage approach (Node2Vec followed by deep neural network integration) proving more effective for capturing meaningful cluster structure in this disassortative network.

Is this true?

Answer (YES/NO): YES